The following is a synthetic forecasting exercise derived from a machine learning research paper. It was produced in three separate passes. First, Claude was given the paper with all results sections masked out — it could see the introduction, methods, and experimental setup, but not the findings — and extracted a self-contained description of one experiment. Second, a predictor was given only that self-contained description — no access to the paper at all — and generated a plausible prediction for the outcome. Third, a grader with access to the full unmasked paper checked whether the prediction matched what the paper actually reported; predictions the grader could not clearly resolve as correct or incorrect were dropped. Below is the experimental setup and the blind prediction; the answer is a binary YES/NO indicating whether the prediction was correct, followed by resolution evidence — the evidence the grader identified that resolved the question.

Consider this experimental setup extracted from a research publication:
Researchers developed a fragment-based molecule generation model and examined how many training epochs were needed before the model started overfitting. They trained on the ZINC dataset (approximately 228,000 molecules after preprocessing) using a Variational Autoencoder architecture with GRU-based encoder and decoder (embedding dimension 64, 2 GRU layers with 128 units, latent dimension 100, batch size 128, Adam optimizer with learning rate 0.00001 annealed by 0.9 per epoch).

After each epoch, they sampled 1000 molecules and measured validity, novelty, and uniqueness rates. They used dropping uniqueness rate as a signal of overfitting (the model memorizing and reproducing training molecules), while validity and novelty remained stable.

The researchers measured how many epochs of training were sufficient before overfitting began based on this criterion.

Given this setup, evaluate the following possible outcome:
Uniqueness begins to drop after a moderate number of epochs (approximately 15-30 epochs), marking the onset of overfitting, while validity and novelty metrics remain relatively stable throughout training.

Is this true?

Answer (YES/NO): NO